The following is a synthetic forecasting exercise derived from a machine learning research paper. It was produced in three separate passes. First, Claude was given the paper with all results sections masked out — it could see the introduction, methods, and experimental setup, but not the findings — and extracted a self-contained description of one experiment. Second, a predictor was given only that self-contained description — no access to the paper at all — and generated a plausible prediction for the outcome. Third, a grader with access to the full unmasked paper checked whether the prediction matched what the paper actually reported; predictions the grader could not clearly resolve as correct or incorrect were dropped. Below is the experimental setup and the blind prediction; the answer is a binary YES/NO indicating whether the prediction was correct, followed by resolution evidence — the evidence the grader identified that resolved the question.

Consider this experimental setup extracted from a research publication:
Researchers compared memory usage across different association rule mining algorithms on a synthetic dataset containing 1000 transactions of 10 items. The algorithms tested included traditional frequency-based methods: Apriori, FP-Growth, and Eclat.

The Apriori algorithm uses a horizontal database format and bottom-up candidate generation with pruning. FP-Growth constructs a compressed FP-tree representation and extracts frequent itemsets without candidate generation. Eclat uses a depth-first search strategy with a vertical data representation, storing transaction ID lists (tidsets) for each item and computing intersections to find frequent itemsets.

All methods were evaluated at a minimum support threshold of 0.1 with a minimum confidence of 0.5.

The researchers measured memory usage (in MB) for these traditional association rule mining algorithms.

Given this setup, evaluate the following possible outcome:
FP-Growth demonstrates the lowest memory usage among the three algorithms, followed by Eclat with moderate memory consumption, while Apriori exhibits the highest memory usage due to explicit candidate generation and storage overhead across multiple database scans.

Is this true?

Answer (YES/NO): NO